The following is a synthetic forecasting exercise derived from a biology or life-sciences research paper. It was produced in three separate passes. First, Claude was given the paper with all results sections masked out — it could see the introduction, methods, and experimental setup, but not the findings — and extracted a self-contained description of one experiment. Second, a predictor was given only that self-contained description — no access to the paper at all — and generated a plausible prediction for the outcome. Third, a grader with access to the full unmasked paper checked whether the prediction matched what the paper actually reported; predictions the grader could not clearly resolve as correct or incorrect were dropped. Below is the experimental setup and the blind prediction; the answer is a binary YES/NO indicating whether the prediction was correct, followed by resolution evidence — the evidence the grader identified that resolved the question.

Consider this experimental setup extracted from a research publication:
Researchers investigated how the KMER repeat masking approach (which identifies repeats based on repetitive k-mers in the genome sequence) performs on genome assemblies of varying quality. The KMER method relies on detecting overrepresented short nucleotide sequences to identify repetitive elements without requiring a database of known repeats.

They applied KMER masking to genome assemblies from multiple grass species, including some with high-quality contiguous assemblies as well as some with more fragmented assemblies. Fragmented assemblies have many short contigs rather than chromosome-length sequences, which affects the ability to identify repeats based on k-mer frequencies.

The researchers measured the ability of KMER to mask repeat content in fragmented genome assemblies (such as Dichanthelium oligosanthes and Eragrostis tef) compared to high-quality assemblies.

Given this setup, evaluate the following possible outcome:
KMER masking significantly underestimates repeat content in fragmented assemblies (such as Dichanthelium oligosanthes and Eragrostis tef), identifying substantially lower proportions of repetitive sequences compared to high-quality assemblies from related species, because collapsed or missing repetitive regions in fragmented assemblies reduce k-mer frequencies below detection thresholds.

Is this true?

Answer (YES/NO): YES